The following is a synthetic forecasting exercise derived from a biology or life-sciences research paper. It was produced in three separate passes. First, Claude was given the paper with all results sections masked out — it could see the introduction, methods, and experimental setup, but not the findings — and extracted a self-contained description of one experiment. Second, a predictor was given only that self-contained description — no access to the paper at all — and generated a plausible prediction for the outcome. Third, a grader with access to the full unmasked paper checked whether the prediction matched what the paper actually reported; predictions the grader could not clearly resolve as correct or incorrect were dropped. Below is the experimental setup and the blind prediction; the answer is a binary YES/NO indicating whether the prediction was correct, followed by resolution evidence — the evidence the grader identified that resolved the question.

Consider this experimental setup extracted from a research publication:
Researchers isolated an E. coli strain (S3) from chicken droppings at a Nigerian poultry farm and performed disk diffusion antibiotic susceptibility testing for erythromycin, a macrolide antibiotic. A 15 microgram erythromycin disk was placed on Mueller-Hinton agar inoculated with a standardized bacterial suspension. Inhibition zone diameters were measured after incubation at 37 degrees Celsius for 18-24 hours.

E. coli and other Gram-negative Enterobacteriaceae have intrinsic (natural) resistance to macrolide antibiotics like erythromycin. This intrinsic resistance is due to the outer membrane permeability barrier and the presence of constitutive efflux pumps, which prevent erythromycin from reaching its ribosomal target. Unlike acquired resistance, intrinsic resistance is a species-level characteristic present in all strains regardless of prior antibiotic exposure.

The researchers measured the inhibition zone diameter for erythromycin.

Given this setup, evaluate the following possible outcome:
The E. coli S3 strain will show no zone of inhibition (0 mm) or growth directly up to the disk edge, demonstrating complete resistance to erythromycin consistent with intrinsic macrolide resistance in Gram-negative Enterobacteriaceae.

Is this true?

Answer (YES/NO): YES